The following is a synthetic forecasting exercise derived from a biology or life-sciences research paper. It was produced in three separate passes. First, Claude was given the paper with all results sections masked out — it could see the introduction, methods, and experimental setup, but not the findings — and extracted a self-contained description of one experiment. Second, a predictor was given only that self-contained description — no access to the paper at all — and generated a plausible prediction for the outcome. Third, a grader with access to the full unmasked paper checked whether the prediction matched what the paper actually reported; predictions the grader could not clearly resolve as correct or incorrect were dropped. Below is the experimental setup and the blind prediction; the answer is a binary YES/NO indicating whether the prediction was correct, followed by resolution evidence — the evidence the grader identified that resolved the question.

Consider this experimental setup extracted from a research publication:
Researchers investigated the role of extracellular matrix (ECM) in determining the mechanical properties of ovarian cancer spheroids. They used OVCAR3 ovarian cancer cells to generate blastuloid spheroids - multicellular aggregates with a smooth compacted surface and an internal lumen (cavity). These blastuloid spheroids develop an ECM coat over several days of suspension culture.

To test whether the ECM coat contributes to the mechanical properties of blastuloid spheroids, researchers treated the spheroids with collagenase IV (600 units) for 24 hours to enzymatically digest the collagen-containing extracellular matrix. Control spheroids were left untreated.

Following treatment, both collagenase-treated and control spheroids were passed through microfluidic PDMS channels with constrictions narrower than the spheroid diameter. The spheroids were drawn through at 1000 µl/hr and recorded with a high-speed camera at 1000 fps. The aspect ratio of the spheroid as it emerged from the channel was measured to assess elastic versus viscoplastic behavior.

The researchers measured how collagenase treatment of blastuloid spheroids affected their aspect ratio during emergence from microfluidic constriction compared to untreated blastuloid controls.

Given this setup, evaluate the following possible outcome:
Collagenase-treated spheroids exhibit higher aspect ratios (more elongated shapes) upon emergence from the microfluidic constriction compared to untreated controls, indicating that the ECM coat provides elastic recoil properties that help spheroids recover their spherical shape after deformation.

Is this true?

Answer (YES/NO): YES